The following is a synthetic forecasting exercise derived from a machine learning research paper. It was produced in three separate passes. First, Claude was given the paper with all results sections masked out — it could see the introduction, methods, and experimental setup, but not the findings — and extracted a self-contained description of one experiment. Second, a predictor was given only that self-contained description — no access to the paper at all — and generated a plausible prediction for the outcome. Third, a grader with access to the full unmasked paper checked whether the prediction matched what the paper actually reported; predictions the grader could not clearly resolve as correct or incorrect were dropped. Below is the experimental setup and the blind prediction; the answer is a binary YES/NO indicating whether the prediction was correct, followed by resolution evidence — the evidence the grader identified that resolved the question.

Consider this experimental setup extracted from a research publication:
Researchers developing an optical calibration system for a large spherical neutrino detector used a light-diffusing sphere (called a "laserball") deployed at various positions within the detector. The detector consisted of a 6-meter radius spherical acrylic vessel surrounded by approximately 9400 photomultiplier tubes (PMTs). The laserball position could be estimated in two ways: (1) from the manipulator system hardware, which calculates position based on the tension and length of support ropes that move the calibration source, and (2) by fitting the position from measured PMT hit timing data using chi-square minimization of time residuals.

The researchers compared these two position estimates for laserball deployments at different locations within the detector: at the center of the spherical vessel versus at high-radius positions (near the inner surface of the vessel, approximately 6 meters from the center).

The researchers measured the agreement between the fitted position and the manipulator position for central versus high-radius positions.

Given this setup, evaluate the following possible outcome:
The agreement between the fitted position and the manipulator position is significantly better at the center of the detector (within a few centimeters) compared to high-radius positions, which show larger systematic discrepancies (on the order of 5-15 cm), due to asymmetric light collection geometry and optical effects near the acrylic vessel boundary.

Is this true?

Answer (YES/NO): NO